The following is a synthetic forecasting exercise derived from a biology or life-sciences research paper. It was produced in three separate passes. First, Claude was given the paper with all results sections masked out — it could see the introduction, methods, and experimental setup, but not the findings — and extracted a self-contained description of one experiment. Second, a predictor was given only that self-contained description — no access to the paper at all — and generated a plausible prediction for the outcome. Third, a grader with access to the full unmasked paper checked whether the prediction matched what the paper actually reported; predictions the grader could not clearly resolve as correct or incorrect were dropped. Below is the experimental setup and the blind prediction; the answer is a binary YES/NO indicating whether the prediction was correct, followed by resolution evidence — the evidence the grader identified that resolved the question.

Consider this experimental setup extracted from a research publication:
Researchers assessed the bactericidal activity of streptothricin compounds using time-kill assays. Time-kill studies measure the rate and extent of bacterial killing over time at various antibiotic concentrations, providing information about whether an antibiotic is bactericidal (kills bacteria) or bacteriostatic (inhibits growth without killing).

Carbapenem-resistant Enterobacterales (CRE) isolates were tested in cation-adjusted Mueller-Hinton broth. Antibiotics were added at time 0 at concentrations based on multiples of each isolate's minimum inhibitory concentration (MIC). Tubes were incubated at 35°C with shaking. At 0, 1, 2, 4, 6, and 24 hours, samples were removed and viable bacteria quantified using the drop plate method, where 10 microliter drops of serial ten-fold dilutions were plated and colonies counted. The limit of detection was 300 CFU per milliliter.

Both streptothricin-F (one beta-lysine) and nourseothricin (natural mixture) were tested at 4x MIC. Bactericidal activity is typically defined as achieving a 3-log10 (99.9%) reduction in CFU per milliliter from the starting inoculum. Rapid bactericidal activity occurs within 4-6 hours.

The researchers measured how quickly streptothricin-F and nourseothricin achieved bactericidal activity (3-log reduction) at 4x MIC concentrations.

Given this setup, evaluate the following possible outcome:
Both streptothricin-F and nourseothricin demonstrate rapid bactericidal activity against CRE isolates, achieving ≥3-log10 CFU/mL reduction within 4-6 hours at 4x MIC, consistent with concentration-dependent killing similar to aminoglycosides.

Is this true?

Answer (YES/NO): NO